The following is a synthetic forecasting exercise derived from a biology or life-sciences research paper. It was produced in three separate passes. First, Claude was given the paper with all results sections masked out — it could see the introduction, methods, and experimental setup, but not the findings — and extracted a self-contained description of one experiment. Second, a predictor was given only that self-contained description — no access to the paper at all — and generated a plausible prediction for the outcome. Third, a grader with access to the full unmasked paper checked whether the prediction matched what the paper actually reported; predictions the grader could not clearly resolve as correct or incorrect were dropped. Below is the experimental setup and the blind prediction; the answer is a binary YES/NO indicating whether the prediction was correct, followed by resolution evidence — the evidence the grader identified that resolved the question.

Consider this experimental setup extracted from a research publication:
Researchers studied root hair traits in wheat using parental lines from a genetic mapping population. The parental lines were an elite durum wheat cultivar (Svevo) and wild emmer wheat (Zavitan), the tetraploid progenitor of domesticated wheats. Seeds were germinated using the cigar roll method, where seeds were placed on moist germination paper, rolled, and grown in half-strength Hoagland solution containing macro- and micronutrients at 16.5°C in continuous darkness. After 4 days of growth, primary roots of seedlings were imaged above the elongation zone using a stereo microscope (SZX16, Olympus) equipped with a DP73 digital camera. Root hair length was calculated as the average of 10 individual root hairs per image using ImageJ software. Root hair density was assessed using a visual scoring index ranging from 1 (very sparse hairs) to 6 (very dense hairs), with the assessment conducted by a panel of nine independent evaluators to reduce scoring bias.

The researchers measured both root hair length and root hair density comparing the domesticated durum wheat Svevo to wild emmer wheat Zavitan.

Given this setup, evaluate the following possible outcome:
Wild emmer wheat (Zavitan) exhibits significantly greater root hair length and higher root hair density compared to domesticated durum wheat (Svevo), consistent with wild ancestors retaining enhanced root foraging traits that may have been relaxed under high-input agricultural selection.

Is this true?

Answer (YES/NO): NO